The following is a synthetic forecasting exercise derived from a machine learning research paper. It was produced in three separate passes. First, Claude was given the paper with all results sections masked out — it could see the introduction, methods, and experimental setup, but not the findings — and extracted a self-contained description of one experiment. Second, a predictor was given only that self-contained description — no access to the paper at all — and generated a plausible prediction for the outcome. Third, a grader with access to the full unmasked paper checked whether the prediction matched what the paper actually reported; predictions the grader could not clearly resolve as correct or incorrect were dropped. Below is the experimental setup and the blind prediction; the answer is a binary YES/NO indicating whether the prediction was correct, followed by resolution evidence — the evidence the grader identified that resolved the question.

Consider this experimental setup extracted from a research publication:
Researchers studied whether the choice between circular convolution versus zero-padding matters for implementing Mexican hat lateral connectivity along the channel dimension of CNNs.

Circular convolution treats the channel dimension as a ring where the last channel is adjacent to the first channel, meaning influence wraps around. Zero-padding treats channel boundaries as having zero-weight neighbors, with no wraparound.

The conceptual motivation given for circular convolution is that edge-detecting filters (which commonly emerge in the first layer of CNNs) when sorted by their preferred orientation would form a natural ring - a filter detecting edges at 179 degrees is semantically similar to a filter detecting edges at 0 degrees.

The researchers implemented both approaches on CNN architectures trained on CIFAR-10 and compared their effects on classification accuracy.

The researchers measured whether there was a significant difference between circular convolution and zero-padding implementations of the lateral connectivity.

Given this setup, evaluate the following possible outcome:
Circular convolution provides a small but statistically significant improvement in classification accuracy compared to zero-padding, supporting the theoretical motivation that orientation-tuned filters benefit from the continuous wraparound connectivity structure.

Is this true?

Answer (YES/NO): NO